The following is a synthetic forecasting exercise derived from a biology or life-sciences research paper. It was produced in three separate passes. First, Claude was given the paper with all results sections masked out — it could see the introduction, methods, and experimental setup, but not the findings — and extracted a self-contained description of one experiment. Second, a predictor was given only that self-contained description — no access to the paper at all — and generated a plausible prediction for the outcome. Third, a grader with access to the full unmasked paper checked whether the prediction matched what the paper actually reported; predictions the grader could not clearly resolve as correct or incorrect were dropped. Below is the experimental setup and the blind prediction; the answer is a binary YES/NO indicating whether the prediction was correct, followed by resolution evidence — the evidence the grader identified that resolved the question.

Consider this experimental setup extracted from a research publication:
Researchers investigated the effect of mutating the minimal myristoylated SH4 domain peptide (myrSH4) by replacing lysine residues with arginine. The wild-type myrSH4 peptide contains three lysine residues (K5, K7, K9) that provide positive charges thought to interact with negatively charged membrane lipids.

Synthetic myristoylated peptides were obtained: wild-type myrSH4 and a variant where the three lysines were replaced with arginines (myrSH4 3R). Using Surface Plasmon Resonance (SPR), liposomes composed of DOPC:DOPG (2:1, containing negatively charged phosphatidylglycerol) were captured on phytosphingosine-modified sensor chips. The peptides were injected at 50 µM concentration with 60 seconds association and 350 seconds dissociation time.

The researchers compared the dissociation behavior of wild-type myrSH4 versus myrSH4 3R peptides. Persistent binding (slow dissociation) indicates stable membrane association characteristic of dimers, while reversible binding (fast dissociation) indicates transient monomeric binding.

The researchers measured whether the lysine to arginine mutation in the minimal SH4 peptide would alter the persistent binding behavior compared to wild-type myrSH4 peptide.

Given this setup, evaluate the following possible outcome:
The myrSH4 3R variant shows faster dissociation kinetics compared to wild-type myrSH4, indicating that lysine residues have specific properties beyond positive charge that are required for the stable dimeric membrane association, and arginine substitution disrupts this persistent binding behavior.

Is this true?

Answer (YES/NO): NO